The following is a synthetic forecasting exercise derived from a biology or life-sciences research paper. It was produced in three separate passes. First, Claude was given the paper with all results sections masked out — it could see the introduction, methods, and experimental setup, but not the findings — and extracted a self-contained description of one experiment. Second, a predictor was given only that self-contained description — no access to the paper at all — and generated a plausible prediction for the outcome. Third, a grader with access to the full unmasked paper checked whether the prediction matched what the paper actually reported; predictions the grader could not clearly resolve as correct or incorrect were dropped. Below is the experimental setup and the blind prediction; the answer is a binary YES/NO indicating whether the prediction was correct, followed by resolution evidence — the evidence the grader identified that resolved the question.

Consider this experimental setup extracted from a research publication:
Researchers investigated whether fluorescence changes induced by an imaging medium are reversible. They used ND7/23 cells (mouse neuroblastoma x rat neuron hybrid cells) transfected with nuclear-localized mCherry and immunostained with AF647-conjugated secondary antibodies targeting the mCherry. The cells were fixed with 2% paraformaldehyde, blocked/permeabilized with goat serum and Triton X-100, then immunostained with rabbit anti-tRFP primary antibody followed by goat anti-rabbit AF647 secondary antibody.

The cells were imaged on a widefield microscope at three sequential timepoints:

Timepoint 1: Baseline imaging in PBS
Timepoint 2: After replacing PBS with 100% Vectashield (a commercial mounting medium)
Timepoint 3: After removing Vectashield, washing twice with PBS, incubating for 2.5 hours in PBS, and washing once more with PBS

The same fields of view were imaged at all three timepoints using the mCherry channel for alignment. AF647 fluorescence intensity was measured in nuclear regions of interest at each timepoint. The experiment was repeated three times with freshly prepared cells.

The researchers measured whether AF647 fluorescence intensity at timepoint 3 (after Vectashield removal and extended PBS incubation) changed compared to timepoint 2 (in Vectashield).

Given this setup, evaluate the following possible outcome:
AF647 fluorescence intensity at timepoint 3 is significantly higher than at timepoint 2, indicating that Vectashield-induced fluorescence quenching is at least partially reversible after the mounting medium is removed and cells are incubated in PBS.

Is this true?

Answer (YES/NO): YES